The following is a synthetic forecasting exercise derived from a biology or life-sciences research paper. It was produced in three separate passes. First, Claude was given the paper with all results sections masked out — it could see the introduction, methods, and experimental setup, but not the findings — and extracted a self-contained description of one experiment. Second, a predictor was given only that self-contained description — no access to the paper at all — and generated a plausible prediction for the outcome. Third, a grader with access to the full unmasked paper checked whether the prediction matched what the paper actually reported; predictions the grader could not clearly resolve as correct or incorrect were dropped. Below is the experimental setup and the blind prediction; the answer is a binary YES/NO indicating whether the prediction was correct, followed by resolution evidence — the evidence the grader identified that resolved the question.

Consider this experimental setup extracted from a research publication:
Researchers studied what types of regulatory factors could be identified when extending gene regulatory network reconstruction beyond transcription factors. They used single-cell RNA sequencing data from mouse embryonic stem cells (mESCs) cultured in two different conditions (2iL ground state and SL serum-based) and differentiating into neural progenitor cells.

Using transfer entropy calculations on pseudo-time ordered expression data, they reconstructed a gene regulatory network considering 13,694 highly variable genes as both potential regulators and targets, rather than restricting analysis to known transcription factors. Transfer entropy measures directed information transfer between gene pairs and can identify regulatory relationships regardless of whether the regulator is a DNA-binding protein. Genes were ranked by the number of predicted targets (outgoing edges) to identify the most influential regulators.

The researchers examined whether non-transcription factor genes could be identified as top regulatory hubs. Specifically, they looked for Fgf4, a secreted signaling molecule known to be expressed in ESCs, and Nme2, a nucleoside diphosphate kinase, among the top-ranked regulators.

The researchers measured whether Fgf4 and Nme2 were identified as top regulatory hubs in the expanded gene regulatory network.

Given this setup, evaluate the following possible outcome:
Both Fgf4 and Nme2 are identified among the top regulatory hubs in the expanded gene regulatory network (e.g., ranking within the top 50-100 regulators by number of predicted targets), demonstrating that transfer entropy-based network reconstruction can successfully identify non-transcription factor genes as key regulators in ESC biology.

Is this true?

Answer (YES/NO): YES